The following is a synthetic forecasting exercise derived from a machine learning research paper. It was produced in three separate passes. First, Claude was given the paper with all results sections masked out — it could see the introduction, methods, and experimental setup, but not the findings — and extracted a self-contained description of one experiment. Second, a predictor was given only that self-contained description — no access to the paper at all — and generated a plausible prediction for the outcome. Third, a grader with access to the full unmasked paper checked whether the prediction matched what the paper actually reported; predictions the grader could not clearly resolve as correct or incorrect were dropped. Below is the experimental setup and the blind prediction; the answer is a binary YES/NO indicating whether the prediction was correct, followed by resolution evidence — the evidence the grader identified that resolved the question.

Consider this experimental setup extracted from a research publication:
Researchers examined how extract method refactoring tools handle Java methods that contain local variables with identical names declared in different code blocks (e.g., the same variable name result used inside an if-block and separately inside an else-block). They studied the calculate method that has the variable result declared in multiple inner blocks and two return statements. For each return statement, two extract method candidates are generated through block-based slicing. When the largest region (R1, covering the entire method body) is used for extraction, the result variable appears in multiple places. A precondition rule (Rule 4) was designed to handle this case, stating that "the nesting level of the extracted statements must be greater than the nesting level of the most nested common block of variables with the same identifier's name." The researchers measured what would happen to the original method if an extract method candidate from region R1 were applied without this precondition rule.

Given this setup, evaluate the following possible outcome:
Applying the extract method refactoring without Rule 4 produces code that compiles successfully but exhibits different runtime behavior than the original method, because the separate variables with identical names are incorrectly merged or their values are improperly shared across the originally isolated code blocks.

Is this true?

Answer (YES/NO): NO